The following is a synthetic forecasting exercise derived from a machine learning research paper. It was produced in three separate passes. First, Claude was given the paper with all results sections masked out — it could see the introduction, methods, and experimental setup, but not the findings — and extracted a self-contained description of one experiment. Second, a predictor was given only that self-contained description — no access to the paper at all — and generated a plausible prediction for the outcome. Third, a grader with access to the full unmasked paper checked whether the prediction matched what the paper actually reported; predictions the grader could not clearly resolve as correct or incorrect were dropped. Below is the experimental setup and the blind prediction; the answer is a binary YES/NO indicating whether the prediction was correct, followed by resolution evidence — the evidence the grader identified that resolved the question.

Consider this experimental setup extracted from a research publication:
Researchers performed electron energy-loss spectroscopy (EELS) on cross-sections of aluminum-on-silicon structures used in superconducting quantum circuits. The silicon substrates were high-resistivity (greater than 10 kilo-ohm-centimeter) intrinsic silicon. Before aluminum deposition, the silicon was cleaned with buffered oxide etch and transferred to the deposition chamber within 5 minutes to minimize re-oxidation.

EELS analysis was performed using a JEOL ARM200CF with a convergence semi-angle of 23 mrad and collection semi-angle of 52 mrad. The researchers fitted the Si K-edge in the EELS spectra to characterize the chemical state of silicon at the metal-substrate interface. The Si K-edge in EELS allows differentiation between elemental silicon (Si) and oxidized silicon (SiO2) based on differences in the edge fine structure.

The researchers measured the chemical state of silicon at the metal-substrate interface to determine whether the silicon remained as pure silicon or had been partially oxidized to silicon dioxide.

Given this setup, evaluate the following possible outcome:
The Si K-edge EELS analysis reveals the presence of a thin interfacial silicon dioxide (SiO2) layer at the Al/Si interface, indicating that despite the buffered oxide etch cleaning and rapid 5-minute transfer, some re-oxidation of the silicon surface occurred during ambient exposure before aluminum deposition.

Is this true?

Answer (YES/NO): NO